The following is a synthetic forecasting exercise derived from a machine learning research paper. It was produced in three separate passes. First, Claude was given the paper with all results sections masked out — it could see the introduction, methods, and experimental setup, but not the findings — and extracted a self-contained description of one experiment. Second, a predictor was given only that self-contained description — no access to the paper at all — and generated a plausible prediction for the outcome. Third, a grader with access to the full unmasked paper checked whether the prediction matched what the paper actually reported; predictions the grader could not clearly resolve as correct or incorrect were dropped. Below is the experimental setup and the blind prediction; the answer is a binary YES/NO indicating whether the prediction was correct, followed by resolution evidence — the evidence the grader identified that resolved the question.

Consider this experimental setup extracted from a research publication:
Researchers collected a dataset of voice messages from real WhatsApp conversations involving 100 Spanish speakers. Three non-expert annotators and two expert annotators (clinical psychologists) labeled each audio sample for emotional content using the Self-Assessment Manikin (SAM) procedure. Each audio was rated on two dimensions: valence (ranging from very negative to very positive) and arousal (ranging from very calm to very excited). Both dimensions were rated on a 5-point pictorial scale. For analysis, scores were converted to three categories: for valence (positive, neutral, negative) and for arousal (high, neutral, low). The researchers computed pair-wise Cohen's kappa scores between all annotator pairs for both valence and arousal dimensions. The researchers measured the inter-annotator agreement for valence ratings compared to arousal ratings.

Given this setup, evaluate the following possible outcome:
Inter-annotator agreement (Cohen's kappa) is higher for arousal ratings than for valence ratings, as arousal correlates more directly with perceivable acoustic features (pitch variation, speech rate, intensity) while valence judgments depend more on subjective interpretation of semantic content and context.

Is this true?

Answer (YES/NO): NO